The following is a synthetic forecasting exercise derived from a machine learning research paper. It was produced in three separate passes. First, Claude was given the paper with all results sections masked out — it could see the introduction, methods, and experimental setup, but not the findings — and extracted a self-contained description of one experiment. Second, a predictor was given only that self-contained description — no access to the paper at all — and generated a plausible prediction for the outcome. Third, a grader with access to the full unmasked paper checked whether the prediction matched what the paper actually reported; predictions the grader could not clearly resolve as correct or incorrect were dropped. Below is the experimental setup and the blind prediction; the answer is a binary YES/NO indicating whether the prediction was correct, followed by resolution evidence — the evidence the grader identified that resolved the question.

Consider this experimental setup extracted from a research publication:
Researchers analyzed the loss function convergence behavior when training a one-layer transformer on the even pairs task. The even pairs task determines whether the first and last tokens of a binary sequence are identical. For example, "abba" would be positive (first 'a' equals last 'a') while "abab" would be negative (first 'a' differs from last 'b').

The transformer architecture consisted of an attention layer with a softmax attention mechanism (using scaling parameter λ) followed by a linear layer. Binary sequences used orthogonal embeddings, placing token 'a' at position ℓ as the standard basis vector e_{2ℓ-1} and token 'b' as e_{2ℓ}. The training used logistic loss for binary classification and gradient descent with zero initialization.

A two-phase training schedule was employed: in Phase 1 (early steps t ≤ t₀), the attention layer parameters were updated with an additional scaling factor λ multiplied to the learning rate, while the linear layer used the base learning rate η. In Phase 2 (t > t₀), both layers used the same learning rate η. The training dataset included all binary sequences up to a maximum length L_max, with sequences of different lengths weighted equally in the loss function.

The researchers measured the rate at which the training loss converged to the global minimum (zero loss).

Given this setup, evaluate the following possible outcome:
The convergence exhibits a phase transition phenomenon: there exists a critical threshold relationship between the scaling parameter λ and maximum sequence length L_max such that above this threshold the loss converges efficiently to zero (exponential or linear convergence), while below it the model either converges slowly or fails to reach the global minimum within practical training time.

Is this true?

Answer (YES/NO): NO